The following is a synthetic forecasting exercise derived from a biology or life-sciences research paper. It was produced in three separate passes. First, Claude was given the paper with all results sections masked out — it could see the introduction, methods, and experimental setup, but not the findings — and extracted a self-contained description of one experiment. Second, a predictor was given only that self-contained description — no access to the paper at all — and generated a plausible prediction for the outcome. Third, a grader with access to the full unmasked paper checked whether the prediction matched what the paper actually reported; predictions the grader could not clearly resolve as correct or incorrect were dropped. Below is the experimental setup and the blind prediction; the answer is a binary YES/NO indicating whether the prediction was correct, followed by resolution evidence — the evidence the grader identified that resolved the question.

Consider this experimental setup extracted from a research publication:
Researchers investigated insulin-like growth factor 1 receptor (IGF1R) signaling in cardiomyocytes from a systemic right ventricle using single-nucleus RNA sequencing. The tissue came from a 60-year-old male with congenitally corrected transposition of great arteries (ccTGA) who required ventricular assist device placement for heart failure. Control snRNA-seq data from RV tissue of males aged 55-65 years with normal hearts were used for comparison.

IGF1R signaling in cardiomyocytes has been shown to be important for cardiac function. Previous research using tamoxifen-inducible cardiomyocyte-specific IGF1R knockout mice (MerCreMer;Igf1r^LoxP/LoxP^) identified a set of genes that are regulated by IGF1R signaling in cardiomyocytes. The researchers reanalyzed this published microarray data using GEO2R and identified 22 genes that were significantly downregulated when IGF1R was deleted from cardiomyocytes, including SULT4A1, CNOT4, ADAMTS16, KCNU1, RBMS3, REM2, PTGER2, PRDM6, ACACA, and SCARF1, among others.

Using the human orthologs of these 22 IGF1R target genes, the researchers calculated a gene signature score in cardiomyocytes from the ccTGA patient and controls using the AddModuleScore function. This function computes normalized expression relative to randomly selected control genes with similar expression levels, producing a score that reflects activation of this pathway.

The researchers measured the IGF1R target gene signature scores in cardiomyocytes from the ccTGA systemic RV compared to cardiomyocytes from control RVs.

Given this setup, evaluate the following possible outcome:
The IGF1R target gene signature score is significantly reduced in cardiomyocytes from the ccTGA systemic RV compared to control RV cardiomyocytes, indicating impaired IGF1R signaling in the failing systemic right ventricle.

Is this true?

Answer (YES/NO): NO